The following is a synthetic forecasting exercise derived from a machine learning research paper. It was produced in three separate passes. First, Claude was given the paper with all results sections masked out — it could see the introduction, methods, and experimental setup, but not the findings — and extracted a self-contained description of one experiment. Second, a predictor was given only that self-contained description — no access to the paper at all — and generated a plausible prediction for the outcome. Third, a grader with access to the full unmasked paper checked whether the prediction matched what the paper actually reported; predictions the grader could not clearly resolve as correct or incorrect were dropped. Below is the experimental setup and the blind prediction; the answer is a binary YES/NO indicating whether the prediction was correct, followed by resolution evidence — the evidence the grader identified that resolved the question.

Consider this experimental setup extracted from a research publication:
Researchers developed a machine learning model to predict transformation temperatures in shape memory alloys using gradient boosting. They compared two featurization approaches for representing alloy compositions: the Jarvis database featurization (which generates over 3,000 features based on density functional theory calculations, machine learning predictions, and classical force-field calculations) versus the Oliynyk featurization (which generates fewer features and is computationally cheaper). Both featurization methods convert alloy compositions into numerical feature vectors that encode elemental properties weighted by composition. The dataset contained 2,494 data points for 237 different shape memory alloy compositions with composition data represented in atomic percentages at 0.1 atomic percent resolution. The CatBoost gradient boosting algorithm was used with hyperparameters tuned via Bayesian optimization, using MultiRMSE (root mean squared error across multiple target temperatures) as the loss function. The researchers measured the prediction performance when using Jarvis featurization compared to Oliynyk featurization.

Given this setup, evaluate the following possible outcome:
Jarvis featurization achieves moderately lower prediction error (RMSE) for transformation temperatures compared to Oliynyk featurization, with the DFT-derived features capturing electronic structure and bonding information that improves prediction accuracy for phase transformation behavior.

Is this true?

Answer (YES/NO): NO